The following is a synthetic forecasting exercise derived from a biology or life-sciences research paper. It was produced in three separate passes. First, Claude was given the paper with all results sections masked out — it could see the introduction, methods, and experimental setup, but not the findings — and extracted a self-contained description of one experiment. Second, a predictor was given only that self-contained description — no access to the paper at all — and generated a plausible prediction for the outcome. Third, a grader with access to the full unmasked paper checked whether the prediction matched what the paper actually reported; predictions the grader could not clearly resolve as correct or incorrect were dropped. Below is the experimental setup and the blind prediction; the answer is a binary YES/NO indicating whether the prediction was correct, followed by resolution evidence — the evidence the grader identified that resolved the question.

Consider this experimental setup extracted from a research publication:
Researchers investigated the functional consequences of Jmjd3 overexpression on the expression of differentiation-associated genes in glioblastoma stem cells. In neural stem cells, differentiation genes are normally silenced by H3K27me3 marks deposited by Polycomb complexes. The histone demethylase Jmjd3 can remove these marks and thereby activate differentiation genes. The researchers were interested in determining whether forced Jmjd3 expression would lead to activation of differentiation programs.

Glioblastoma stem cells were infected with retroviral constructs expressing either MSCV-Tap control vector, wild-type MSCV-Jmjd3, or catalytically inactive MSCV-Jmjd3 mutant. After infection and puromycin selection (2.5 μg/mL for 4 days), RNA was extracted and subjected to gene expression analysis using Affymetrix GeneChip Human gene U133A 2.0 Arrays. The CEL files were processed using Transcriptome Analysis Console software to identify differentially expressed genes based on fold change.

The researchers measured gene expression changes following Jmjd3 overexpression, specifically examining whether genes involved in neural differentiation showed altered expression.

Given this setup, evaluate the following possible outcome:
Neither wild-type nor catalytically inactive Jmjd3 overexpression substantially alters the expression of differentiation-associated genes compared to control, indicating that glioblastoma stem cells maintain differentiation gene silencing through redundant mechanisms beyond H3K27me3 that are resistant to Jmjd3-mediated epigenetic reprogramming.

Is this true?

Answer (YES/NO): NO